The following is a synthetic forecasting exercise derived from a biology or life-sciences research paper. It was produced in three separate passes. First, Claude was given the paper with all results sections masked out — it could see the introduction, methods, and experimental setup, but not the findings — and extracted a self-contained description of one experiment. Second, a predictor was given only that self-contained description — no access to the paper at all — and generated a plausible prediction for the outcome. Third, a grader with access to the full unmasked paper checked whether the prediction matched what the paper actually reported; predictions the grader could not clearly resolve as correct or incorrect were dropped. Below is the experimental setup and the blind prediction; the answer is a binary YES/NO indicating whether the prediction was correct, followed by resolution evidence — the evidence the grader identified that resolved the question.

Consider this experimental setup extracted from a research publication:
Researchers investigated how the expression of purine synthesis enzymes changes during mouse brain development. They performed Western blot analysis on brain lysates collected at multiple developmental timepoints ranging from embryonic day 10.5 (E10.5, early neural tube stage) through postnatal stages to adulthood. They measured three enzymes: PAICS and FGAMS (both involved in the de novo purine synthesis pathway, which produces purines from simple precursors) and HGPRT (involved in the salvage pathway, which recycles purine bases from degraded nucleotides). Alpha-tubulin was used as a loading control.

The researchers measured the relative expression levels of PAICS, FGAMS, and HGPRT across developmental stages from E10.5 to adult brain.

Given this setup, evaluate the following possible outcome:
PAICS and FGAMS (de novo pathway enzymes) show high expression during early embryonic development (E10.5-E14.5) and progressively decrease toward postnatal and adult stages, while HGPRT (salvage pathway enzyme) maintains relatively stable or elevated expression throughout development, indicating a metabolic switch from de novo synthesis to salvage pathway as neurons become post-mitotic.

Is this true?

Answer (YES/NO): NO